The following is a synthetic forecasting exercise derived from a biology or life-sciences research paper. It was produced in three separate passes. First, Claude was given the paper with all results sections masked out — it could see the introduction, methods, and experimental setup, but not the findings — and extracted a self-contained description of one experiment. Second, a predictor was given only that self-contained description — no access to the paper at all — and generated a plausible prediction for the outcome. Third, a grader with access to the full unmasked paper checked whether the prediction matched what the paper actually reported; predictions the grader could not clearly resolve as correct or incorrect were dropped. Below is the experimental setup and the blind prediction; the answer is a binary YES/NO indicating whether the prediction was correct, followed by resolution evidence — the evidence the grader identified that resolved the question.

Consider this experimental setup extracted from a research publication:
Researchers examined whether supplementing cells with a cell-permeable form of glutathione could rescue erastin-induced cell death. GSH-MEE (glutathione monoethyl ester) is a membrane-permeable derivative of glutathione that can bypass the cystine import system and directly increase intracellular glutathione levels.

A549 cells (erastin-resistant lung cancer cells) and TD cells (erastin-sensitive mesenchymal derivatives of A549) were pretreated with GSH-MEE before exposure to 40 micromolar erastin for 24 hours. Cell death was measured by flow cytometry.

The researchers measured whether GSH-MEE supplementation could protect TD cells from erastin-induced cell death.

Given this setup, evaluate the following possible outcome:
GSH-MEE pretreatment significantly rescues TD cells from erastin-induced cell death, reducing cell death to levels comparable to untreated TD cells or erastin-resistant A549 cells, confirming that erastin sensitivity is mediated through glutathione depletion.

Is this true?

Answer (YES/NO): YES